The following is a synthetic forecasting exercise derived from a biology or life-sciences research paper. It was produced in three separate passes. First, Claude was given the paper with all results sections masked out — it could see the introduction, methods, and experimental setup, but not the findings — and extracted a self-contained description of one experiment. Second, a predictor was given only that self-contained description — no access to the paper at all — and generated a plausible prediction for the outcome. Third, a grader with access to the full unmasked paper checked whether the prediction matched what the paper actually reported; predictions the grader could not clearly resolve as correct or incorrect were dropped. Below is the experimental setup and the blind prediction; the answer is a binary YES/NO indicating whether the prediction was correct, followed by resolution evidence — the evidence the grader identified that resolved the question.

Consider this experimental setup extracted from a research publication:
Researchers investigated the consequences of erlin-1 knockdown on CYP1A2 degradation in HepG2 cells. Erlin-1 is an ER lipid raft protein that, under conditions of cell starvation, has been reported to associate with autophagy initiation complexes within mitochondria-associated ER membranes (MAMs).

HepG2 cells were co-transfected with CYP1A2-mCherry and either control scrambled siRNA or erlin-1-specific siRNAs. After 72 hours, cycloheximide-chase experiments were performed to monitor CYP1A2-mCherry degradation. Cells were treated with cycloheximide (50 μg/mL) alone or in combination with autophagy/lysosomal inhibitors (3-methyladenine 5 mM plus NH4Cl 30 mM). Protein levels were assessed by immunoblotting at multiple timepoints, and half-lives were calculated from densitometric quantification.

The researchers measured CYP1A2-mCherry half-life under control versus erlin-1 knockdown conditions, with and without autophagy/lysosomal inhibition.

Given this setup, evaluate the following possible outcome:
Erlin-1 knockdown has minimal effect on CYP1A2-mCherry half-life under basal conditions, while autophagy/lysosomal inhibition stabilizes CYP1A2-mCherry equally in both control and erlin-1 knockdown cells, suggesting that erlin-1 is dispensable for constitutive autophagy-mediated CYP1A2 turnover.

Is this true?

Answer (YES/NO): NO